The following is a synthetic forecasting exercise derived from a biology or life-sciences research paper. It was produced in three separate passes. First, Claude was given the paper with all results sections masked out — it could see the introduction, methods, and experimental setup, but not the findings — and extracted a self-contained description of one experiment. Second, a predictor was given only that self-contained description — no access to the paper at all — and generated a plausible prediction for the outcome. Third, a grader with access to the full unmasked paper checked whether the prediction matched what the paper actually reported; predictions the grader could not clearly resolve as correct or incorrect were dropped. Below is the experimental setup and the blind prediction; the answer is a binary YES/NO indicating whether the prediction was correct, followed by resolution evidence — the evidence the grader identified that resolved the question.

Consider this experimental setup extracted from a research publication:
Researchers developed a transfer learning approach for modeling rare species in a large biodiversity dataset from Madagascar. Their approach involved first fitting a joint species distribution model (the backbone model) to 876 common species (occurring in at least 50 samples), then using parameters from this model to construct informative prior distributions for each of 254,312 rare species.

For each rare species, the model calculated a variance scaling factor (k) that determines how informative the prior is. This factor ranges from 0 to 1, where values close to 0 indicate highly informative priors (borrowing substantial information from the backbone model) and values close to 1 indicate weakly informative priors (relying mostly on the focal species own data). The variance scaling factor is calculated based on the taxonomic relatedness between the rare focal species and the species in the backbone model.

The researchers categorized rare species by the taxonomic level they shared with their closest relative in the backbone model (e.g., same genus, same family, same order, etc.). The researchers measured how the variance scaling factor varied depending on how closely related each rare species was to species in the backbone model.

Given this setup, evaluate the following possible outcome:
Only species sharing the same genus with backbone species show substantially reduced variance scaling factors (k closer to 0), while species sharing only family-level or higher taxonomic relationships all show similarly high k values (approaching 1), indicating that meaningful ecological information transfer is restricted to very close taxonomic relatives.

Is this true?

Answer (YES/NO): NO